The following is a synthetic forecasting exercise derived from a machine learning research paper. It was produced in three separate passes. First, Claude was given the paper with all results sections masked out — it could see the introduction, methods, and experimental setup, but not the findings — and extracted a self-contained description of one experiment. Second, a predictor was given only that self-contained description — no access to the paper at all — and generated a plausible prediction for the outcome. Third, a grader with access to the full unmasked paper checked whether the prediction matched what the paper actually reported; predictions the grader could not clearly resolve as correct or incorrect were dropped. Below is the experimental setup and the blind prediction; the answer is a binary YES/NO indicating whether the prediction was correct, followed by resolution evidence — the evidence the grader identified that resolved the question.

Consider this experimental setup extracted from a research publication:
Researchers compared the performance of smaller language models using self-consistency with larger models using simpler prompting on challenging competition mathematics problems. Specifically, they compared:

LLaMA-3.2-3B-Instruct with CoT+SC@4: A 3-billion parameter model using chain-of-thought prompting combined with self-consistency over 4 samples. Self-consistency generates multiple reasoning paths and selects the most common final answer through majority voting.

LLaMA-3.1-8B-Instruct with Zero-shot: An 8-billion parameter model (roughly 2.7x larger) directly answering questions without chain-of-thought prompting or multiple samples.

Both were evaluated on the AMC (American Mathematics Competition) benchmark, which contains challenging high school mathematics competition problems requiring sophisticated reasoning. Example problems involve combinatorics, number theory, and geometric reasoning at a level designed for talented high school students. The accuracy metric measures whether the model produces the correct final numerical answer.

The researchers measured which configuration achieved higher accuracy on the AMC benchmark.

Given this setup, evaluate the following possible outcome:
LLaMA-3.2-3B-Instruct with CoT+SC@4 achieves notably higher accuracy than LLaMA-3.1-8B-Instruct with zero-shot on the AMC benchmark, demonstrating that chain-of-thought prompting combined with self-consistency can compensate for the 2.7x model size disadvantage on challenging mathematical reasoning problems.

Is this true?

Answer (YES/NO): YES